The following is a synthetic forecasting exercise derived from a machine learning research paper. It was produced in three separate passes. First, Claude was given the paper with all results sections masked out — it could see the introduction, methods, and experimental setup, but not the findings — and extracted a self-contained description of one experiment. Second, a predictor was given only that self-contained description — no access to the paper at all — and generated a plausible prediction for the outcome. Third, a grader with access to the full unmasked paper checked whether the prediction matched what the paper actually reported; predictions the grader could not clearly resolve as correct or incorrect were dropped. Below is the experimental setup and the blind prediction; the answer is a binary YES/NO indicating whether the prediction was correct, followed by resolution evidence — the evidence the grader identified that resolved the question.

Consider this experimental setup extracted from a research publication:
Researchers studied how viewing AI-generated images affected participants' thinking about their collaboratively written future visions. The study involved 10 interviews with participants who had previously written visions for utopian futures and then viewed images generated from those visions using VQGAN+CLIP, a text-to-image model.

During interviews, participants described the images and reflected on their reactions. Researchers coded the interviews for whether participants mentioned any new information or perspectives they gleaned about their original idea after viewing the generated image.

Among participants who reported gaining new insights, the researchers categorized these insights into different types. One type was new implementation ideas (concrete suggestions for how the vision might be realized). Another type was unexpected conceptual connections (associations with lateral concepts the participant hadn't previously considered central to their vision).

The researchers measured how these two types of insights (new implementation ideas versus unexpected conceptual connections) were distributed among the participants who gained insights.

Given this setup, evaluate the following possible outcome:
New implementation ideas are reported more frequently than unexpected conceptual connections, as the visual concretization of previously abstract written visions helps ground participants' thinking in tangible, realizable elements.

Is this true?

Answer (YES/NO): NO